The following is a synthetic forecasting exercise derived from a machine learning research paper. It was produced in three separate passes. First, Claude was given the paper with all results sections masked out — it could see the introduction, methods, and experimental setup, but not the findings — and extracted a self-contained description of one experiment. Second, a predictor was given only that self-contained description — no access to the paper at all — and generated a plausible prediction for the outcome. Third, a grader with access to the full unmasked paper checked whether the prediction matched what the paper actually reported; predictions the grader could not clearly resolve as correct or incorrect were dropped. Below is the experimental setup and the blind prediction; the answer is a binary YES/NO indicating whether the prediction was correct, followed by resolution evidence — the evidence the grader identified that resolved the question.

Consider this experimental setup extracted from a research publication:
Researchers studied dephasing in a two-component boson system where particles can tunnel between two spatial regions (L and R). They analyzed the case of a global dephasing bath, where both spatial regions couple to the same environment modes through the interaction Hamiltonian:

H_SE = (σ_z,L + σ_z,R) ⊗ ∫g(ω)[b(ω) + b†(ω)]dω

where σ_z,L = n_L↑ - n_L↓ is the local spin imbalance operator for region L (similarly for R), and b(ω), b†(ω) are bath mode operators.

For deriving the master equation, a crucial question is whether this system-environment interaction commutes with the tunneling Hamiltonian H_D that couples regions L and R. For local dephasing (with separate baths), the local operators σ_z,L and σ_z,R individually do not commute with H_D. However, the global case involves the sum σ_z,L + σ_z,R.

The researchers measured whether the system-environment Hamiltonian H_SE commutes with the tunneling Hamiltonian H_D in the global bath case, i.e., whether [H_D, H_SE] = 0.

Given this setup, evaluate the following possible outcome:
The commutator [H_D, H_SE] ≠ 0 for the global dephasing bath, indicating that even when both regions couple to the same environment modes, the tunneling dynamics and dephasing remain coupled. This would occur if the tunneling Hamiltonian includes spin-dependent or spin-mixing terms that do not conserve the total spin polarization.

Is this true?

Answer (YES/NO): NO